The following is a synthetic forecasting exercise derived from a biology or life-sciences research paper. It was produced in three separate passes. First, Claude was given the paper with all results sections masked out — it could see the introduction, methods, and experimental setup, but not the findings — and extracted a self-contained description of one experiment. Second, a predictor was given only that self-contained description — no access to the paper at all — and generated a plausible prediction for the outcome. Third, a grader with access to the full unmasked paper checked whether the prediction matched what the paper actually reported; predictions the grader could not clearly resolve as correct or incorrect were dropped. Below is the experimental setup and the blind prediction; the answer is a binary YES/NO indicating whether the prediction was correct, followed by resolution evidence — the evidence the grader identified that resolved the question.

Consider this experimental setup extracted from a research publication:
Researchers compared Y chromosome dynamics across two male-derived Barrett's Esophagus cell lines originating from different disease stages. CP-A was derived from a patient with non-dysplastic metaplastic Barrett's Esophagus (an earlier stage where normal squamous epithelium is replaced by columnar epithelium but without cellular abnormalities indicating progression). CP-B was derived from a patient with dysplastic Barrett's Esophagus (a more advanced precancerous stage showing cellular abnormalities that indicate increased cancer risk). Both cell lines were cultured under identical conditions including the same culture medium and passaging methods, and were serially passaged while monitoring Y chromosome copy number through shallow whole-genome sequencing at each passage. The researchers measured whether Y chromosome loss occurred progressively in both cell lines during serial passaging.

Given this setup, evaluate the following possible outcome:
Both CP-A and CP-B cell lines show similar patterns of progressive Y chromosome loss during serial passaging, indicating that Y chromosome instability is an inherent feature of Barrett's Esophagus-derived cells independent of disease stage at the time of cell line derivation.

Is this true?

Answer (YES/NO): NO